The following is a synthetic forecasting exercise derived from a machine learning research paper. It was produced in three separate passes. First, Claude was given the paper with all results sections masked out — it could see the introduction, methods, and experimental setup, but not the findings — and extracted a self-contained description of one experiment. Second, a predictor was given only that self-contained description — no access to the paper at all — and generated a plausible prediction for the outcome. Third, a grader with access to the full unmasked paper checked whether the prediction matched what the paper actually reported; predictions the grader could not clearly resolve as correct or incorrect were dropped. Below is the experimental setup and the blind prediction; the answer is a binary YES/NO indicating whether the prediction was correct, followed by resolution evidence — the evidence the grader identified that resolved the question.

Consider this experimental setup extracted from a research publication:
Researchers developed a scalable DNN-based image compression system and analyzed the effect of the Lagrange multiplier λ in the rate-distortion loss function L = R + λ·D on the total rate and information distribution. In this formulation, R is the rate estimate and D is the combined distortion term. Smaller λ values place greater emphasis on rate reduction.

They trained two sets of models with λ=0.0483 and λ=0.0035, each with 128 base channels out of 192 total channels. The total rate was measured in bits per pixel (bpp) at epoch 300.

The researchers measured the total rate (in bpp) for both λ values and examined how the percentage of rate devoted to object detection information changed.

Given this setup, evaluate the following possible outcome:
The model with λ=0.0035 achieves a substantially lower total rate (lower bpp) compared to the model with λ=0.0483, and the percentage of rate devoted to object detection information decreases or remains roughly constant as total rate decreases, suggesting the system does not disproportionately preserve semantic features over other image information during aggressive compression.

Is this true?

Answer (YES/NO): NO